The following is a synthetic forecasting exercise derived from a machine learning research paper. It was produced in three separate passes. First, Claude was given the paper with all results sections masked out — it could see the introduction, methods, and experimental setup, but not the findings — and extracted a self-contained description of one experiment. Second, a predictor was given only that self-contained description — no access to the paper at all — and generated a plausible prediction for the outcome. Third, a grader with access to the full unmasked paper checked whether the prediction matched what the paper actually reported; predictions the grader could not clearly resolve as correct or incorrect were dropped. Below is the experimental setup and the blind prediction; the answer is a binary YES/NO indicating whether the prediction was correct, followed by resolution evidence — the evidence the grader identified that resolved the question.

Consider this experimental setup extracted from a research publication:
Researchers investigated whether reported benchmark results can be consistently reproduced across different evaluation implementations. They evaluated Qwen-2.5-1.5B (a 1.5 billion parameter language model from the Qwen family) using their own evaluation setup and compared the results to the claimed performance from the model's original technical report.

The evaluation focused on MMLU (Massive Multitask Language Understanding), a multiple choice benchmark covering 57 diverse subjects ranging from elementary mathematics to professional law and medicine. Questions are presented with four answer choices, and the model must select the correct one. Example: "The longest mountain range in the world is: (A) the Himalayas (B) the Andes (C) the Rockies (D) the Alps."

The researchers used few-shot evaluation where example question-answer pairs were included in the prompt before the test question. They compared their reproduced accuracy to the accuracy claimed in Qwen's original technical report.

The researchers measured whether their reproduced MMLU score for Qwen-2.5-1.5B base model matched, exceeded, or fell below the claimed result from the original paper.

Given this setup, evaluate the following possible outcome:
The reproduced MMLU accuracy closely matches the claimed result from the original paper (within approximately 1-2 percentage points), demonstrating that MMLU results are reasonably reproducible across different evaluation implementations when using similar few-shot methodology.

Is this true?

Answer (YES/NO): NO